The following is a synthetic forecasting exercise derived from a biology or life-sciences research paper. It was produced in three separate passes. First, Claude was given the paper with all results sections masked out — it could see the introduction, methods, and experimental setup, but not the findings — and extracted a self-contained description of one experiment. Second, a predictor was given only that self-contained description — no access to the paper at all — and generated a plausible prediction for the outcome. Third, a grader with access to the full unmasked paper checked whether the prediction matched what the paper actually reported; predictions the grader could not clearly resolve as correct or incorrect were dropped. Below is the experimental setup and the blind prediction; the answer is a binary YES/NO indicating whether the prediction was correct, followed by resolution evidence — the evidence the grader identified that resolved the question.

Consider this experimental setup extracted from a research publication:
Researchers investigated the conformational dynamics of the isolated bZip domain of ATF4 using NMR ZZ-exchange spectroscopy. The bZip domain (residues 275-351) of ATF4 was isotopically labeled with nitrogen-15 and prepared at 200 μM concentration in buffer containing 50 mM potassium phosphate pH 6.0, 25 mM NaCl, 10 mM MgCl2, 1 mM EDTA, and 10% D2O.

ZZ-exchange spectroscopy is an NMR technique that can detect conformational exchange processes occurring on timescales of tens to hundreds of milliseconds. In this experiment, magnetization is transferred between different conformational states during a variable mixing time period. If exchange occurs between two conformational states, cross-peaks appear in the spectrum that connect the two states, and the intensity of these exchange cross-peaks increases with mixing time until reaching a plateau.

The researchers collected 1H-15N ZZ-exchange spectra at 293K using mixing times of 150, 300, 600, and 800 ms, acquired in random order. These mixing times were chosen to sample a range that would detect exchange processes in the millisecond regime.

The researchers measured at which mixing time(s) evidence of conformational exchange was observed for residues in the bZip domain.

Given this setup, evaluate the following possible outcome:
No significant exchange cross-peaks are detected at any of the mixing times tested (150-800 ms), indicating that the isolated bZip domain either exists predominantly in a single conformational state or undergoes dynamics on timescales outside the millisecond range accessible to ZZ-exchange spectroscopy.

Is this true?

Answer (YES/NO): NO